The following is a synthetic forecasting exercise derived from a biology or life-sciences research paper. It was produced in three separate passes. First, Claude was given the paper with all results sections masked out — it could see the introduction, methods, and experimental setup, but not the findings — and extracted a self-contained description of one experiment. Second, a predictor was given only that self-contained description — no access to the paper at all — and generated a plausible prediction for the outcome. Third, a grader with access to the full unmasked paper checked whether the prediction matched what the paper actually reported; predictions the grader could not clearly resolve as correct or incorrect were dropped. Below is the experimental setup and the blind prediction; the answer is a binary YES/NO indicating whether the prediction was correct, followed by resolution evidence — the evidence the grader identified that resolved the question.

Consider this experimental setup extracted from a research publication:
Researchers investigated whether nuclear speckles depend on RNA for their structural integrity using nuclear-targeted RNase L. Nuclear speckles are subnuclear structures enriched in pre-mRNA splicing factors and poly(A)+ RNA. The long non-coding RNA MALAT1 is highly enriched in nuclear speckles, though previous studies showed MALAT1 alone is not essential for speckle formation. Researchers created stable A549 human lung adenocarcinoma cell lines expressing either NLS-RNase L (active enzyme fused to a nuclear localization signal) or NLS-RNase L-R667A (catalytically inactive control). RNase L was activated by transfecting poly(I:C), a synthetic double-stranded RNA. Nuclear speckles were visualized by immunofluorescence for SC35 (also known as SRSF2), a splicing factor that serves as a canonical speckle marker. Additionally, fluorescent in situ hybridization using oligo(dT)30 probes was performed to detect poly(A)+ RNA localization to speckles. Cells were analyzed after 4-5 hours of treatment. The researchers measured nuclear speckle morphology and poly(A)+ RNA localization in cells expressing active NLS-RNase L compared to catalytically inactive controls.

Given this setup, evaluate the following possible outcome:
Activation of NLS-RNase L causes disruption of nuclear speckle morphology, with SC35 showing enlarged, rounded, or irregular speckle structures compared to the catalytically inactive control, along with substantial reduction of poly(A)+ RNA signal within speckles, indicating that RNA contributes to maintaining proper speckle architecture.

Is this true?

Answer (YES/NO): YES